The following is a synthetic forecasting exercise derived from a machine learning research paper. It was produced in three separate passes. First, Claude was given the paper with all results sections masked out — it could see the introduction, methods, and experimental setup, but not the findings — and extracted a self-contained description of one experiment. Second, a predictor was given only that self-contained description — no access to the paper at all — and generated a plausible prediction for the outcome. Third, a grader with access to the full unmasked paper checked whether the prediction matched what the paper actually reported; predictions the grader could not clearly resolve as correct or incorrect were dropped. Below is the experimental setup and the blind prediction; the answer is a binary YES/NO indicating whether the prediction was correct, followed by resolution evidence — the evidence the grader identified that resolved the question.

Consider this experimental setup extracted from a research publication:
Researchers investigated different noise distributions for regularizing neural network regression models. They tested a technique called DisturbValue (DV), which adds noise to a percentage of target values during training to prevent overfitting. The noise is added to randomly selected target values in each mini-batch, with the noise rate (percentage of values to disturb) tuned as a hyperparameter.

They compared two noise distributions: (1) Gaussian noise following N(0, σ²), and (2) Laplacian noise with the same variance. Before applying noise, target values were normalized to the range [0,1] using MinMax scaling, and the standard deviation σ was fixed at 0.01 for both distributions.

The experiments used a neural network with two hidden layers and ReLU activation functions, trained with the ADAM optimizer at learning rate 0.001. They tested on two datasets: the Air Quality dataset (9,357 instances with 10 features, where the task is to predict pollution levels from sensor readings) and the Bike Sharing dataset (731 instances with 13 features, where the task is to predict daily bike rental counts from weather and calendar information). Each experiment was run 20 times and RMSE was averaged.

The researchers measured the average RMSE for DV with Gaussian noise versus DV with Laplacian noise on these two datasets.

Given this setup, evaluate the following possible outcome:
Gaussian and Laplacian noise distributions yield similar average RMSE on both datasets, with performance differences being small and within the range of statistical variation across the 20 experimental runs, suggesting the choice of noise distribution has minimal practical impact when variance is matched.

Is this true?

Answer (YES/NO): NO